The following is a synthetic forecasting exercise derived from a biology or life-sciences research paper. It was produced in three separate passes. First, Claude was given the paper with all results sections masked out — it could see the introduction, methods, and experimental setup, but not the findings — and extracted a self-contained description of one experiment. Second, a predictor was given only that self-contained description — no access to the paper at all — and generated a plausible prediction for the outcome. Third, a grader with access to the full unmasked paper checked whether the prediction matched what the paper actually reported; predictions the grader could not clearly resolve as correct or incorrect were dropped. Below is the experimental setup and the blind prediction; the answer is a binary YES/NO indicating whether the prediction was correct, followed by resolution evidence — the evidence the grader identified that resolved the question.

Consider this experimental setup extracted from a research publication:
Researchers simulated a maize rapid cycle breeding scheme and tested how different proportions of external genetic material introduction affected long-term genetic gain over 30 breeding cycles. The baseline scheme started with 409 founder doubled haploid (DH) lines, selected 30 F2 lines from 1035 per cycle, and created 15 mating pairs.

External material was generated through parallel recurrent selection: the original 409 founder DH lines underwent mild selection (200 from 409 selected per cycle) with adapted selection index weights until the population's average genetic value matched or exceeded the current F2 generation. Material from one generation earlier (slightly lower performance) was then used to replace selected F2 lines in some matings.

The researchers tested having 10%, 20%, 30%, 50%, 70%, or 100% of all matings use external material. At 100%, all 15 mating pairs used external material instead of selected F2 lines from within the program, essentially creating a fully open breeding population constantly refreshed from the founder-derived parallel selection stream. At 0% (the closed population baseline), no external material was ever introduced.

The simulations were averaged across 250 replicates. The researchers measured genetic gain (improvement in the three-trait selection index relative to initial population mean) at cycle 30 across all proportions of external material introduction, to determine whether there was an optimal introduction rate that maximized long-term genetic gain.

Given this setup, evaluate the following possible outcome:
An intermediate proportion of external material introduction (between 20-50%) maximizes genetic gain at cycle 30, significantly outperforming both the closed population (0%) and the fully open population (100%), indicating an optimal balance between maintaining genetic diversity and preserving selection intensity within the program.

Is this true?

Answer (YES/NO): YES